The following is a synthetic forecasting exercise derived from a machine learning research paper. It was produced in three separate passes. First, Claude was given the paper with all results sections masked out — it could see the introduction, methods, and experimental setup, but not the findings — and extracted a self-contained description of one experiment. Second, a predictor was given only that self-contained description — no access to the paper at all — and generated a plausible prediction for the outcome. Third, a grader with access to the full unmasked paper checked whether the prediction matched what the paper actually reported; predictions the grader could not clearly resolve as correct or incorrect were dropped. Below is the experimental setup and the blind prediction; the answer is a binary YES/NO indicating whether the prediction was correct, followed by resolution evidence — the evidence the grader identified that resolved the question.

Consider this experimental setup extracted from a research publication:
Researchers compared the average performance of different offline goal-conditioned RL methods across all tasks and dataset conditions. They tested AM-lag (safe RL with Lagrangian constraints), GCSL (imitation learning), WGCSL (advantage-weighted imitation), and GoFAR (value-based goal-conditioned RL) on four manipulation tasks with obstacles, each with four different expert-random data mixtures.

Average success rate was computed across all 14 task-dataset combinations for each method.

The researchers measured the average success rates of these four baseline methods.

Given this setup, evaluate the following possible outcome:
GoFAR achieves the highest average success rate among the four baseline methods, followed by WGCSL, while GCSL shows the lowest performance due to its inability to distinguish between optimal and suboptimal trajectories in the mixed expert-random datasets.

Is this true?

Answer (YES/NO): NO